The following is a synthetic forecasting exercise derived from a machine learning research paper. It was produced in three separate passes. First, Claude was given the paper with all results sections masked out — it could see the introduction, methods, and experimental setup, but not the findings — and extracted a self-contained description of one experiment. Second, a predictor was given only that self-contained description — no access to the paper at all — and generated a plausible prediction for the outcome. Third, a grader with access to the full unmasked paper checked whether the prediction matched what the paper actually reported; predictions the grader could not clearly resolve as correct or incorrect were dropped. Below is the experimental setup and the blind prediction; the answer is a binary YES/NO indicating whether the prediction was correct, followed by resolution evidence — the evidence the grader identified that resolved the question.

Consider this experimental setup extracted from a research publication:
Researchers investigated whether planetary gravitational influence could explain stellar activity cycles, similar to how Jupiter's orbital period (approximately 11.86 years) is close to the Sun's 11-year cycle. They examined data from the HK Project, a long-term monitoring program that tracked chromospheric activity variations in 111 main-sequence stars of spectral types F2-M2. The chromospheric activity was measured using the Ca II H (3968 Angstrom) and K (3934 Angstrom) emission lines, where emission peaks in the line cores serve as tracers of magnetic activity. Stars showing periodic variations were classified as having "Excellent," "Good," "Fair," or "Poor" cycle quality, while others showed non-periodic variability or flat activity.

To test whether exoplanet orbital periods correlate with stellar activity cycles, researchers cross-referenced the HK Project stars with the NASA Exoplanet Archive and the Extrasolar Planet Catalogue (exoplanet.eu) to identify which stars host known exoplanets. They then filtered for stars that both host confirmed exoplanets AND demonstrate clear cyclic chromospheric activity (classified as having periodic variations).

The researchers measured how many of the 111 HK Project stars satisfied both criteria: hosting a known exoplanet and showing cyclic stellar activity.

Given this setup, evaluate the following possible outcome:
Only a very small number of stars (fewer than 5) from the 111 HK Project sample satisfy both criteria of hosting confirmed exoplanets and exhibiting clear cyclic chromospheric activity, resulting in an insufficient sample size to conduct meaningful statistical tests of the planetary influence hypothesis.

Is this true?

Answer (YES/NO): YES